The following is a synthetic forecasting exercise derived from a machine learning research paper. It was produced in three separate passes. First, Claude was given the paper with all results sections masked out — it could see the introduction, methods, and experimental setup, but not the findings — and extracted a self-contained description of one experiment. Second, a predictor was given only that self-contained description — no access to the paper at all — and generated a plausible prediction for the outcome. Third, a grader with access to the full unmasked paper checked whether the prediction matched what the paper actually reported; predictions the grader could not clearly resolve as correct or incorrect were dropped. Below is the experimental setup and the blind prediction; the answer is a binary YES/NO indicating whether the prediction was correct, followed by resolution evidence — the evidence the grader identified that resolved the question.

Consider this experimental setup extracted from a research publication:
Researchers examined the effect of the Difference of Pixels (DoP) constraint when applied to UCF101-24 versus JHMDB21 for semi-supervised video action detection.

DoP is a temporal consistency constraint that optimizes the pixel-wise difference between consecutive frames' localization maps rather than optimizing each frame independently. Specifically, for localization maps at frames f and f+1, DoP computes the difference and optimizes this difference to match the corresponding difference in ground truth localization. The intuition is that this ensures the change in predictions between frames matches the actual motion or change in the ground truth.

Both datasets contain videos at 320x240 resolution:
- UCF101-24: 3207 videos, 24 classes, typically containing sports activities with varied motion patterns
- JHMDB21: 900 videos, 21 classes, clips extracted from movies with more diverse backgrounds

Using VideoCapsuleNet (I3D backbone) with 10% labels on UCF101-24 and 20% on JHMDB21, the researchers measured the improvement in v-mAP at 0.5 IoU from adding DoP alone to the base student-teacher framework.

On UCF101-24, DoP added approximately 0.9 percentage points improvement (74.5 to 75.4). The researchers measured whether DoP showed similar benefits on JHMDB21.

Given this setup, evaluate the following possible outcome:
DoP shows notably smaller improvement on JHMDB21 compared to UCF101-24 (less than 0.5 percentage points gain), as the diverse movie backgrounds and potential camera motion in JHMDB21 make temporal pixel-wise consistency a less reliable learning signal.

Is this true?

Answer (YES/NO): NO